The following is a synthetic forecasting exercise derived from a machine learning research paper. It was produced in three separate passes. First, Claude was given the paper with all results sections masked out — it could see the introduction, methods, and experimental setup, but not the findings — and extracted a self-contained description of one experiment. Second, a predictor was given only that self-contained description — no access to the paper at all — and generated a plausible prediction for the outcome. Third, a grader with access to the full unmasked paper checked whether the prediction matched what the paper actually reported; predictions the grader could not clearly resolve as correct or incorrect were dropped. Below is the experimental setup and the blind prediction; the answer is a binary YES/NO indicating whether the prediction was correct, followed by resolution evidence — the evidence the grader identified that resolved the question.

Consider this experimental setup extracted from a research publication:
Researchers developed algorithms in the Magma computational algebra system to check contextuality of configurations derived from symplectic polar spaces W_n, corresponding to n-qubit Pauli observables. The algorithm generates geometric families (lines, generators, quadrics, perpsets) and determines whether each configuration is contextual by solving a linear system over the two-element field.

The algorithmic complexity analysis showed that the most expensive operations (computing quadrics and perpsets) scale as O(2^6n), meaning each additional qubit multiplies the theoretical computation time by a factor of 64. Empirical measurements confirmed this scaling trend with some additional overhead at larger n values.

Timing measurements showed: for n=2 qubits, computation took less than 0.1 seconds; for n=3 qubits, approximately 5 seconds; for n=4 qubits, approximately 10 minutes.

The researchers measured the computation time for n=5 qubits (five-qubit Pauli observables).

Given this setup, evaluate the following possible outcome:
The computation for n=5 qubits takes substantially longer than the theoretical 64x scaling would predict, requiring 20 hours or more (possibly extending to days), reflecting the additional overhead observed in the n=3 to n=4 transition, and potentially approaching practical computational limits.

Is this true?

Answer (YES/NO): YES